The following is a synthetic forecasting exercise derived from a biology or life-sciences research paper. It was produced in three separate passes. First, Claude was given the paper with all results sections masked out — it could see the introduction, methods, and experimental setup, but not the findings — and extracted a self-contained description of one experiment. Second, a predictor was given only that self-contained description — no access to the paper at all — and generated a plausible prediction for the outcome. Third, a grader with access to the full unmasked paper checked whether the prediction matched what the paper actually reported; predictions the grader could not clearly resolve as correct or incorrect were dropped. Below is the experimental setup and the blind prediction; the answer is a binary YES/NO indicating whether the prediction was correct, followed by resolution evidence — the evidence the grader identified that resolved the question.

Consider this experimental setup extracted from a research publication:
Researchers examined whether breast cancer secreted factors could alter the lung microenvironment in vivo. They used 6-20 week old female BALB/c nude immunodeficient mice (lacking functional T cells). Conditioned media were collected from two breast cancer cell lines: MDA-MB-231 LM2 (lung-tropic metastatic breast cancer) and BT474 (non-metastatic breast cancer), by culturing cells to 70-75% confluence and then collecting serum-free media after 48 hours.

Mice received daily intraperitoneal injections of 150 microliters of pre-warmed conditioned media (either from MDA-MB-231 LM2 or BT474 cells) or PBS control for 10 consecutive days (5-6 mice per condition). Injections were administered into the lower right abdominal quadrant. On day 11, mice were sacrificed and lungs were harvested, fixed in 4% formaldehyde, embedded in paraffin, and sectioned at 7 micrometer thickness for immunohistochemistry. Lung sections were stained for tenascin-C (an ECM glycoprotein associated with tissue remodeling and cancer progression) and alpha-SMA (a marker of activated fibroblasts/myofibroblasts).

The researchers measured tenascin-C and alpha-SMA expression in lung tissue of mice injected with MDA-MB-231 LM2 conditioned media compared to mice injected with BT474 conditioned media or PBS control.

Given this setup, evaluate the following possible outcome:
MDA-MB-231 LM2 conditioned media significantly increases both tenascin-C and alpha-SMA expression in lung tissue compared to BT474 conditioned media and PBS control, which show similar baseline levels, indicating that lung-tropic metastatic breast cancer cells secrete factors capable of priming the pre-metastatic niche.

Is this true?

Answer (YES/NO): YES